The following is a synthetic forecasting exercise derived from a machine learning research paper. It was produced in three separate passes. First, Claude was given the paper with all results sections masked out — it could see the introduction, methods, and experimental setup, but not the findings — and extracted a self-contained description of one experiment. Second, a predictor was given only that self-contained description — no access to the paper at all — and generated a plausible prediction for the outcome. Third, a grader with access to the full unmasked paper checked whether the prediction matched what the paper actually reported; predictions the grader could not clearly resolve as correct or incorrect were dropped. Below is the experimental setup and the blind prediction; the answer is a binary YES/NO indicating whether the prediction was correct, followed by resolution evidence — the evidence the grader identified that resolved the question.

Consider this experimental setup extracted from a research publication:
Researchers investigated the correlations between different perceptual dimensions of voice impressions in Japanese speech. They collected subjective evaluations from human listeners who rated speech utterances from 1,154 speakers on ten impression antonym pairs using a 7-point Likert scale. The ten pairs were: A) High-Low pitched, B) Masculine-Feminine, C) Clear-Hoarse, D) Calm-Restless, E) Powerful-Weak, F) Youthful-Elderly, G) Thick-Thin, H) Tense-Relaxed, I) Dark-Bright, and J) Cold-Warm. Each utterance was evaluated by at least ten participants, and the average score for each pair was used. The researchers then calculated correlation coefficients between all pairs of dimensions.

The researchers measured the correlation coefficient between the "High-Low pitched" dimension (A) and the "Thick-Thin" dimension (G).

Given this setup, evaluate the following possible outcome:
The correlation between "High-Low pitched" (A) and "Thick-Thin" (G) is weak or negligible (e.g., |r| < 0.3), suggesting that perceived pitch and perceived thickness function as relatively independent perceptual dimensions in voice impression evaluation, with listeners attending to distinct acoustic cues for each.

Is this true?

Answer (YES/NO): NO